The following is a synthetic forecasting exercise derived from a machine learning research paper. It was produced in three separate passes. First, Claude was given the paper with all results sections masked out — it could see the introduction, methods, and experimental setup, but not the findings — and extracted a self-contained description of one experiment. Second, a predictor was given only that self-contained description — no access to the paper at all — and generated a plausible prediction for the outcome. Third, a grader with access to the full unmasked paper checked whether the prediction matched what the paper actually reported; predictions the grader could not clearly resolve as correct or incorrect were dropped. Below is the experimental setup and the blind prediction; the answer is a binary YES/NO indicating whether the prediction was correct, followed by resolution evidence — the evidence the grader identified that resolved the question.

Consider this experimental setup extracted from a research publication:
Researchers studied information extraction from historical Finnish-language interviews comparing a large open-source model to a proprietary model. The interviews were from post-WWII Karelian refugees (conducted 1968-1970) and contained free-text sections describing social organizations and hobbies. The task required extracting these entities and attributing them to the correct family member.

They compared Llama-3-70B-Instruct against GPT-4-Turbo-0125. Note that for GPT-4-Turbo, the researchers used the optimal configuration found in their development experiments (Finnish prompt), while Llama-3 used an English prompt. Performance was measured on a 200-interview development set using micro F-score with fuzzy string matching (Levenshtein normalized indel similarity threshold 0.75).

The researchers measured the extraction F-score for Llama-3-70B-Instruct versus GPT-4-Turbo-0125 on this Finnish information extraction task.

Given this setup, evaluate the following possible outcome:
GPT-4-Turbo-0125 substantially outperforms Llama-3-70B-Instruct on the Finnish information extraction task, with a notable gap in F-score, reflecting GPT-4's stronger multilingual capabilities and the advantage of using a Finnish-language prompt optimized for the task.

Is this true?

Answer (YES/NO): NO